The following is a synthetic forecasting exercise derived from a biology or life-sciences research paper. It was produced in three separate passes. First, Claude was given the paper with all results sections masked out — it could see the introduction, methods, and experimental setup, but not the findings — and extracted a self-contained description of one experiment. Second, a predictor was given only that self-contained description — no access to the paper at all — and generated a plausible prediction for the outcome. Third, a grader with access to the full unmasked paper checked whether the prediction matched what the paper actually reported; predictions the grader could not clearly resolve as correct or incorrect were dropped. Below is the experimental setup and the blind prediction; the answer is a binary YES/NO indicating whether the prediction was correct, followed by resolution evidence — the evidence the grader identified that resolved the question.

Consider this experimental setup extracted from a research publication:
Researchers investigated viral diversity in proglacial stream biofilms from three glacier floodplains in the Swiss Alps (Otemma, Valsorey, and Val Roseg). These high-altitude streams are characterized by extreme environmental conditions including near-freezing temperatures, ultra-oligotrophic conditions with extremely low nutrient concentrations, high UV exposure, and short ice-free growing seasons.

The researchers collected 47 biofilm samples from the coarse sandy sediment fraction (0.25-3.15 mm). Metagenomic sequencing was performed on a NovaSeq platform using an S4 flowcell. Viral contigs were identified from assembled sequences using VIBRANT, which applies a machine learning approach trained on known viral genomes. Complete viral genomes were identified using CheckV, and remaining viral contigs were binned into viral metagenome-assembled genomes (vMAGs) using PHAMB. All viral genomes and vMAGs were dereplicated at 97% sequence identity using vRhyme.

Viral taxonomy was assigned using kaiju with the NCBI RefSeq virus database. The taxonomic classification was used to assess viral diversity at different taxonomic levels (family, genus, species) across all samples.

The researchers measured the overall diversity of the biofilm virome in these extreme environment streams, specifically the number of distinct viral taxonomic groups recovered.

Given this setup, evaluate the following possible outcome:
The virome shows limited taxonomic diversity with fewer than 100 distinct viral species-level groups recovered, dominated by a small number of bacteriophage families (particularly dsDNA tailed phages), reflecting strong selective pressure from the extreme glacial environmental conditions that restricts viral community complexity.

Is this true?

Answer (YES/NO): NO